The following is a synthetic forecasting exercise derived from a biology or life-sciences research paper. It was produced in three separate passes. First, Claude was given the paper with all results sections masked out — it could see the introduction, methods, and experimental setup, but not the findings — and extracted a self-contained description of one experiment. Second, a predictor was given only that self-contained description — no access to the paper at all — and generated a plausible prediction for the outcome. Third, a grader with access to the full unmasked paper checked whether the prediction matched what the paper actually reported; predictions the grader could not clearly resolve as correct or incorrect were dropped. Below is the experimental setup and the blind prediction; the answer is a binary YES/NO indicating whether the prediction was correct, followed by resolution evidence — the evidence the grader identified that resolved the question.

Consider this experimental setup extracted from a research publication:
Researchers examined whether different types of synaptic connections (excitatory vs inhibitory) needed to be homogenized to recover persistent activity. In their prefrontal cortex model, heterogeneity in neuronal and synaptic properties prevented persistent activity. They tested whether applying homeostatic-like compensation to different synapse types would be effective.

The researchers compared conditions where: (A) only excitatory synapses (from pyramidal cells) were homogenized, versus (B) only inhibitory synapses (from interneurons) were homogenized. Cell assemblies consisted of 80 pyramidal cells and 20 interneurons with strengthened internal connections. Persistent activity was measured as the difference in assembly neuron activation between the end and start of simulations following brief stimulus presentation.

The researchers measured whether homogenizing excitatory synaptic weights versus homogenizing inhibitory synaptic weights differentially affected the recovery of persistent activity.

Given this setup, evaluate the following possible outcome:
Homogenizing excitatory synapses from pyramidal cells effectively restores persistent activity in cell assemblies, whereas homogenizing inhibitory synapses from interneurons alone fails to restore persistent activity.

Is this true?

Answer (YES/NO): NO